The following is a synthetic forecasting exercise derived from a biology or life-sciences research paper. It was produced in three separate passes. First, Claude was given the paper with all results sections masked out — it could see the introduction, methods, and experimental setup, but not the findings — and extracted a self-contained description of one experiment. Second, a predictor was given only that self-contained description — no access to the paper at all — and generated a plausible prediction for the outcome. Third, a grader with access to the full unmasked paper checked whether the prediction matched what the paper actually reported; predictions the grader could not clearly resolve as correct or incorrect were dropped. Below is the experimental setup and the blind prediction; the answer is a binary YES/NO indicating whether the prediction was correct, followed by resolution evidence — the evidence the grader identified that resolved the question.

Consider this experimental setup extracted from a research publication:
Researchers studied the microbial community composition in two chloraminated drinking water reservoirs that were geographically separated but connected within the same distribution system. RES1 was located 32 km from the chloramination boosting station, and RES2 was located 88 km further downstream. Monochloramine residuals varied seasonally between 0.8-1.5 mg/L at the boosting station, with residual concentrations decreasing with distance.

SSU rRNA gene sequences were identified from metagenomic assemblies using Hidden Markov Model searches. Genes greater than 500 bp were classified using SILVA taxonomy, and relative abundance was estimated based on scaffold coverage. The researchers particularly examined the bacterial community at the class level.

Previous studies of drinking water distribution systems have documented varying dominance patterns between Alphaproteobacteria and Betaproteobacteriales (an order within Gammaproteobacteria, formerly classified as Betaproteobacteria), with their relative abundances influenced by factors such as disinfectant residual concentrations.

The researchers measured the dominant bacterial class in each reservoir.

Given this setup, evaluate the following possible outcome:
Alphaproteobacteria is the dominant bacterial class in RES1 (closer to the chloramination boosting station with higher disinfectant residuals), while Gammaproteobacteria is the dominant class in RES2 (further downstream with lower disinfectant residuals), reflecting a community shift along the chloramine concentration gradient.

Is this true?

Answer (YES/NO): NO